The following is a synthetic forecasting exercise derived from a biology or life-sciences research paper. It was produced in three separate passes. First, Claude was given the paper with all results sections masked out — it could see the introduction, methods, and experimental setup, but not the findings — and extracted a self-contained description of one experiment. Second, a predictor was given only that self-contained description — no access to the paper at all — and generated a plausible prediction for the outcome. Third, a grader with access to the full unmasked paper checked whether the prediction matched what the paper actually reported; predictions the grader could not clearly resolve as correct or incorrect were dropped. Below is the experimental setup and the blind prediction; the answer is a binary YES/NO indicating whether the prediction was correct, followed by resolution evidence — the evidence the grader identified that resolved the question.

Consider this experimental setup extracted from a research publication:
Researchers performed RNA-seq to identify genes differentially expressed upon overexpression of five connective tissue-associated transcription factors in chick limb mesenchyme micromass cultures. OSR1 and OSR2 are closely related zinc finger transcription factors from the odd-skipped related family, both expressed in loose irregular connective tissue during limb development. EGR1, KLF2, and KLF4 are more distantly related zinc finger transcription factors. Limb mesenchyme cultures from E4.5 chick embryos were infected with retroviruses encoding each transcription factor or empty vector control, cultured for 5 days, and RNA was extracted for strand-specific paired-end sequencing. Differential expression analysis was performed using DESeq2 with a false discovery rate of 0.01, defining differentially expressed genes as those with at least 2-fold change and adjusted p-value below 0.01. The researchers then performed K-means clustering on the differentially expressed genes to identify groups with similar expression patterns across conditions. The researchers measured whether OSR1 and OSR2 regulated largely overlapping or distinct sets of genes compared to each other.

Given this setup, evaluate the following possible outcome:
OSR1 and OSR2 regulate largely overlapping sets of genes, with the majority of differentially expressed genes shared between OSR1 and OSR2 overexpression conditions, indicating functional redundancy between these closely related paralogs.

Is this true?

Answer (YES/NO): YES